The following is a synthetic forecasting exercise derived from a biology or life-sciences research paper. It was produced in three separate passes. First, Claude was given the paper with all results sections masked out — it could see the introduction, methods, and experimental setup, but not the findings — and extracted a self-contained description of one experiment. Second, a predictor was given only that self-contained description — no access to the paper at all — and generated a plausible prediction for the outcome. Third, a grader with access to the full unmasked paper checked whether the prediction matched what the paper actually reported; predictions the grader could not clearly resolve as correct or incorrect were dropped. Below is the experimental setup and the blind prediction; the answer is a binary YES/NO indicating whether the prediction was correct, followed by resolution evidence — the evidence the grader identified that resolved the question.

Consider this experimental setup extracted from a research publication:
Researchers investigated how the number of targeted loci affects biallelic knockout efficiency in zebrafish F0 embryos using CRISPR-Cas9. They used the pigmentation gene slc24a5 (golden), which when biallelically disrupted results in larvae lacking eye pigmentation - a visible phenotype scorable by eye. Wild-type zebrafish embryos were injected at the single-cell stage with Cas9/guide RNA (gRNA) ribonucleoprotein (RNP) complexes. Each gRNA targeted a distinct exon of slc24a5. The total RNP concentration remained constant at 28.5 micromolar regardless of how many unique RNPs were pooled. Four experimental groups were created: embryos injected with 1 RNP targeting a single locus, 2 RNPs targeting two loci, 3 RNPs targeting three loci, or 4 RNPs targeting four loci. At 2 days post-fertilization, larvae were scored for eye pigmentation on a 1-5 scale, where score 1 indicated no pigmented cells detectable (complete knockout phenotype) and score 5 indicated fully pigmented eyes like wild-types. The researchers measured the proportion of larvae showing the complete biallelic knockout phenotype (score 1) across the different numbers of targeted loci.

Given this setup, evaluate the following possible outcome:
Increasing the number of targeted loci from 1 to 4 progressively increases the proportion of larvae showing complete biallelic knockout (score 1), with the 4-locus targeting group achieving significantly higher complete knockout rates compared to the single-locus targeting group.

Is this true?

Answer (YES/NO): NO